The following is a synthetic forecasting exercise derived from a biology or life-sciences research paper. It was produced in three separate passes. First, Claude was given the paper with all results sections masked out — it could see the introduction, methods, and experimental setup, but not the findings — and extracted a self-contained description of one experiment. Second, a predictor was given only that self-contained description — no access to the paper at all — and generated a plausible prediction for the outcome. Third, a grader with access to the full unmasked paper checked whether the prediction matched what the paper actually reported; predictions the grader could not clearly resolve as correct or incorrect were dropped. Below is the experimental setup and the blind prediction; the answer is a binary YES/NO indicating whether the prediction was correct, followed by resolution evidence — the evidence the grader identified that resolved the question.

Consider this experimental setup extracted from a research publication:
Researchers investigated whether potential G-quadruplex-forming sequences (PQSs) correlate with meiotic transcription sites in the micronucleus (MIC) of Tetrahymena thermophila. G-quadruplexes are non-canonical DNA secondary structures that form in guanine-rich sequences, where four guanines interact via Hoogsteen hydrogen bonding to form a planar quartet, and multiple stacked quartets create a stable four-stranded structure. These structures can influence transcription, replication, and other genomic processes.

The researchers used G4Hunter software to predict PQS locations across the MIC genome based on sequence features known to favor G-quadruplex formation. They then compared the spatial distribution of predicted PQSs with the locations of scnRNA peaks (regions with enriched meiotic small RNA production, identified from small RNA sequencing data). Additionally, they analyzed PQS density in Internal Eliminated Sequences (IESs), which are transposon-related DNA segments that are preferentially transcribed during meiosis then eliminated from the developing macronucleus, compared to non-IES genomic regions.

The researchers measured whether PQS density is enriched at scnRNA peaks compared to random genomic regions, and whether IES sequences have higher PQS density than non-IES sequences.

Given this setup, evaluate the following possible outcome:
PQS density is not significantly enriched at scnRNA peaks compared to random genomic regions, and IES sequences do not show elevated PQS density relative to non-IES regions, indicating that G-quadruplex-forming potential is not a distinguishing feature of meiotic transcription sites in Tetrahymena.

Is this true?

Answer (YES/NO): NO